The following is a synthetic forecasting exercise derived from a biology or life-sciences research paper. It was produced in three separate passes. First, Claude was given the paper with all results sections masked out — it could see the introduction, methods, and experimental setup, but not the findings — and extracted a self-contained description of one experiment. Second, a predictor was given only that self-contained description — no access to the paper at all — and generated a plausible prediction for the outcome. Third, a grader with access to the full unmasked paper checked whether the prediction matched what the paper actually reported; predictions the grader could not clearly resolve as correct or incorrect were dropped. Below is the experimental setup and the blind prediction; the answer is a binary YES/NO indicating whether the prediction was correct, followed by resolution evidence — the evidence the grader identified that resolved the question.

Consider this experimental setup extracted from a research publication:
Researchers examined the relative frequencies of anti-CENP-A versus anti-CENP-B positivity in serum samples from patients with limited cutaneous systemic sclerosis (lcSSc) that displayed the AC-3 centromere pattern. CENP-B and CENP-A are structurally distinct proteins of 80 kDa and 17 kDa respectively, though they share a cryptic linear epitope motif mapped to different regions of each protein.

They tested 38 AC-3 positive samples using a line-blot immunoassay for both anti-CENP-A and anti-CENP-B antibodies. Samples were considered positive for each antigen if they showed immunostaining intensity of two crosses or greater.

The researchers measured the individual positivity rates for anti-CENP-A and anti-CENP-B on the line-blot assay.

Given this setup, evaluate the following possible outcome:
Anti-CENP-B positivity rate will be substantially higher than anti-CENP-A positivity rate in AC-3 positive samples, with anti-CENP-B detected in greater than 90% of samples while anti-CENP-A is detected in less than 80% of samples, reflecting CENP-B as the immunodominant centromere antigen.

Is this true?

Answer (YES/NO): NO